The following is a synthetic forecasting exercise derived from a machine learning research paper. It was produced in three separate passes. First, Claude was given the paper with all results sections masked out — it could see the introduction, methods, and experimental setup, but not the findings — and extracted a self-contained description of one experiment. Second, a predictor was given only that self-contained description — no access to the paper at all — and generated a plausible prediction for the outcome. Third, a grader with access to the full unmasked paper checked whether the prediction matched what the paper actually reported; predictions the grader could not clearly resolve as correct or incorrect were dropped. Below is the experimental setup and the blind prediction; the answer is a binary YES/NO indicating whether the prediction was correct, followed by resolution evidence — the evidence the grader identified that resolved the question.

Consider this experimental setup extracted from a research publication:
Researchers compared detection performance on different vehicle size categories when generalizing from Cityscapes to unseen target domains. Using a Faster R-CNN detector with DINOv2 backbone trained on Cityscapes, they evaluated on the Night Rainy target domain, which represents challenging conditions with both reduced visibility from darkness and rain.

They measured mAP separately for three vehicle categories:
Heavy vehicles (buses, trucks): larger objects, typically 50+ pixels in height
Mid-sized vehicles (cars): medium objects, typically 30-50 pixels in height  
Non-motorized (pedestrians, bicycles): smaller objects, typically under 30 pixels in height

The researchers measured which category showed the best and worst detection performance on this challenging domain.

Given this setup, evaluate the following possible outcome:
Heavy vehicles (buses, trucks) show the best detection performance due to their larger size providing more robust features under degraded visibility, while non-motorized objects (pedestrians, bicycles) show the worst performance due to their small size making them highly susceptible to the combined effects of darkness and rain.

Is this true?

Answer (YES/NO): YES